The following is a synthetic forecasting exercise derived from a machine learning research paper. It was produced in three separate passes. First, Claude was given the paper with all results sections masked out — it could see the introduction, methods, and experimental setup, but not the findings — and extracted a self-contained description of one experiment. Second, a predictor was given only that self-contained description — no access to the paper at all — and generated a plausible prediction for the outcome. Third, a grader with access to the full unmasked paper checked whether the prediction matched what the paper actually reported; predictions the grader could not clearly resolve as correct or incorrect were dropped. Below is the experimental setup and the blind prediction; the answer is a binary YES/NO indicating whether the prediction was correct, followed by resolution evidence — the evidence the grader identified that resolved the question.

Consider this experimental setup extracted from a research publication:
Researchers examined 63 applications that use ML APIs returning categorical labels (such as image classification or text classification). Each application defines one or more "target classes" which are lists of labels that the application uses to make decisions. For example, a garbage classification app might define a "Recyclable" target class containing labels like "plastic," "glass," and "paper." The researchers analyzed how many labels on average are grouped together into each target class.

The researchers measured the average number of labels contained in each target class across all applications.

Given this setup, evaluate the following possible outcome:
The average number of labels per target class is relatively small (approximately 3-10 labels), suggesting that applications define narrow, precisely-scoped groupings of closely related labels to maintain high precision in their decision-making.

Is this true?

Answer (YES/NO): YES